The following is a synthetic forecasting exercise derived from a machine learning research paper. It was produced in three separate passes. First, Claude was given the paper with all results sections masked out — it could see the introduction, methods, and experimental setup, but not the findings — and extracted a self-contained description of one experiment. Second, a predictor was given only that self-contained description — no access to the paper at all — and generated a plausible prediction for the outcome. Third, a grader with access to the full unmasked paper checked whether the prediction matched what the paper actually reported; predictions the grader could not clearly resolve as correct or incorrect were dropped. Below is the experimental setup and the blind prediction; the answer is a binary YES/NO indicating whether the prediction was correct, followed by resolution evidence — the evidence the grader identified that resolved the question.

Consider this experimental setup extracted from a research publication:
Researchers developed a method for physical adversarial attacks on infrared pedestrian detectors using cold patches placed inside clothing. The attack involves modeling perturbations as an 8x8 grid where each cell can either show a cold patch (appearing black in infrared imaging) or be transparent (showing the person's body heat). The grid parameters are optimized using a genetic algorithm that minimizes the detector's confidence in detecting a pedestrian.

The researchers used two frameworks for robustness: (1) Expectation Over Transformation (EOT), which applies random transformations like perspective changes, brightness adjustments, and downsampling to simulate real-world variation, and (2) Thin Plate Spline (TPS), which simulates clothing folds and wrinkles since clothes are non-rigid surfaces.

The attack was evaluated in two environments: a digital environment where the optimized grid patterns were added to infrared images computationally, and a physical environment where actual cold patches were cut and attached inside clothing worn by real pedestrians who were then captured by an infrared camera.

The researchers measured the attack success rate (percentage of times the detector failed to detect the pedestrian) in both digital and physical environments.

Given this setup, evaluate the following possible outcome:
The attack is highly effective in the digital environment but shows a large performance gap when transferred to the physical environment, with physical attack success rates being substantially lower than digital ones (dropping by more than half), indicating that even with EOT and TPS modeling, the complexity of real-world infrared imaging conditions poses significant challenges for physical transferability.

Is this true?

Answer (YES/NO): NO